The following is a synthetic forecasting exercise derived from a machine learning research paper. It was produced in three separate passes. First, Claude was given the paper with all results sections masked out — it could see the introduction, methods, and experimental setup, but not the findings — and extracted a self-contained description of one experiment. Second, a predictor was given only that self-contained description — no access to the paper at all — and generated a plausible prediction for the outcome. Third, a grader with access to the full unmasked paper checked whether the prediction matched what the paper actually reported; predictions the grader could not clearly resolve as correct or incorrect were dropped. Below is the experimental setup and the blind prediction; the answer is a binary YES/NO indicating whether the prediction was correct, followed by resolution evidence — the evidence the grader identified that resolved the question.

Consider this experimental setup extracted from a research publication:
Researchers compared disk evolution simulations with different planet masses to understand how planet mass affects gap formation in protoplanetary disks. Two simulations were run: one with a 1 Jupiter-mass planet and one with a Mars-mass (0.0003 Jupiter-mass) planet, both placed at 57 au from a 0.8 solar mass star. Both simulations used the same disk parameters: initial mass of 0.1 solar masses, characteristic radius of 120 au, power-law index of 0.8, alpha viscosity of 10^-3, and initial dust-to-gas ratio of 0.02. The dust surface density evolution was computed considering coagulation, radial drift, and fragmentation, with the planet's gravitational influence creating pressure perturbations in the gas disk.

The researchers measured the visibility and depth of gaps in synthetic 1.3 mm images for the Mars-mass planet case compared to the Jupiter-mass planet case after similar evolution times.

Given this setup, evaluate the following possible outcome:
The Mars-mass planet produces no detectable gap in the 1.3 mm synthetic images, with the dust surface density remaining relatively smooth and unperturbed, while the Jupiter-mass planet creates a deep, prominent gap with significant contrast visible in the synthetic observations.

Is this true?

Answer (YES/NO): NO